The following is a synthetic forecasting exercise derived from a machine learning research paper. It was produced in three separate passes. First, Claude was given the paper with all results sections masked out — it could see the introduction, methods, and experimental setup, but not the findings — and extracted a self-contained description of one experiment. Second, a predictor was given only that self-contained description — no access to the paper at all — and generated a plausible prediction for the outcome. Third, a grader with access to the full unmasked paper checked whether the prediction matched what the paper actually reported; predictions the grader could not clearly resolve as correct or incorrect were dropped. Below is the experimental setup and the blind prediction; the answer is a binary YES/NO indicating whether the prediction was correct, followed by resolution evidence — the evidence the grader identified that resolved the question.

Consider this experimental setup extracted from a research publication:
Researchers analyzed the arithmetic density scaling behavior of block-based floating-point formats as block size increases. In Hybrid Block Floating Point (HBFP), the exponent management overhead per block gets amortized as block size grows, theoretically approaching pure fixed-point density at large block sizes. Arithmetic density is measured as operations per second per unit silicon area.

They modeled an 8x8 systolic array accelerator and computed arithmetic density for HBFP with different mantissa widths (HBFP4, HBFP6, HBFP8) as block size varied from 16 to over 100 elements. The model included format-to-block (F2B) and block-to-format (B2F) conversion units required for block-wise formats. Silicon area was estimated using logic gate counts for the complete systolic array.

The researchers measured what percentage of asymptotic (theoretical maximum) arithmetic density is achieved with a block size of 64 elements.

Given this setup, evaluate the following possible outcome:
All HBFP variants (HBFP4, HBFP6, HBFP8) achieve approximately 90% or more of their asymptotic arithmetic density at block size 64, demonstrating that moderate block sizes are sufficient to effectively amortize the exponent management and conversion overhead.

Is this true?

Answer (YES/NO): YES